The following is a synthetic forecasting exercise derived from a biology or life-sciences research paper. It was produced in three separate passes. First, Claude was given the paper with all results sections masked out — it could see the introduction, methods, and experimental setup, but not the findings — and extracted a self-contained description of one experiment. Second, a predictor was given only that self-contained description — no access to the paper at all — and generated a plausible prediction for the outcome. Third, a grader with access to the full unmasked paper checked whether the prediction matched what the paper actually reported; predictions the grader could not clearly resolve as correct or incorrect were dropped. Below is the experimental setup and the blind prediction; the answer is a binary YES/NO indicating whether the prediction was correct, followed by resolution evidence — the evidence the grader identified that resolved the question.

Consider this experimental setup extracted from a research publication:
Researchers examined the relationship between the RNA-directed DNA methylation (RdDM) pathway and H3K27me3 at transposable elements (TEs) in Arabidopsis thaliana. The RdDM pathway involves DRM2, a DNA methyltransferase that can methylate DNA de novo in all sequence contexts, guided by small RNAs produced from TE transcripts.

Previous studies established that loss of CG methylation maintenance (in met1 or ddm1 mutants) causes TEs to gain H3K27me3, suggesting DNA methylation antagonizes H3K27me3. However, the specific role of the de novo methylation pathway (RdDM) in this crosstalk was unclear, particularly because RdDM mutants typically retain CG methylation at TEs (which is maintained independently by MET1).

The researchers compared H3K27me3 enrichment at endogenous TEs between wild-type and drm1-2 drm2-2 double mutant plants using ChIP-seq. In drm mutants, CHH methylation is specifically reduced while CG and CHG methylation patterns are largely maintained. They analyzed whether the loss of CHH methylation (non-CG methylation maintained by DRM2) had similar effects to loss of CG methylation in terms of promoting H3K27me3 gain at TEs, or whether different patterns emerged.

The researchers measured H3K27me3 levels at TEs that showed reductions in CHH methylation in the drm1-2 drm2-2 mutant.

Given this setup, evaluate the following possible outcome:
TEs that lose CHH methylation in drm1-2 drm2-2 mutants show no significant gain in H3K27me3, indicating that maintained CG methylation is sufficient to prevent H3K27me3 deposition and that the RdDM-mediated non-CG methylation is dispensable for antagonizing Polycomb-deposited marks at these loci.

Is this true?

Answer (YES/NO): NO